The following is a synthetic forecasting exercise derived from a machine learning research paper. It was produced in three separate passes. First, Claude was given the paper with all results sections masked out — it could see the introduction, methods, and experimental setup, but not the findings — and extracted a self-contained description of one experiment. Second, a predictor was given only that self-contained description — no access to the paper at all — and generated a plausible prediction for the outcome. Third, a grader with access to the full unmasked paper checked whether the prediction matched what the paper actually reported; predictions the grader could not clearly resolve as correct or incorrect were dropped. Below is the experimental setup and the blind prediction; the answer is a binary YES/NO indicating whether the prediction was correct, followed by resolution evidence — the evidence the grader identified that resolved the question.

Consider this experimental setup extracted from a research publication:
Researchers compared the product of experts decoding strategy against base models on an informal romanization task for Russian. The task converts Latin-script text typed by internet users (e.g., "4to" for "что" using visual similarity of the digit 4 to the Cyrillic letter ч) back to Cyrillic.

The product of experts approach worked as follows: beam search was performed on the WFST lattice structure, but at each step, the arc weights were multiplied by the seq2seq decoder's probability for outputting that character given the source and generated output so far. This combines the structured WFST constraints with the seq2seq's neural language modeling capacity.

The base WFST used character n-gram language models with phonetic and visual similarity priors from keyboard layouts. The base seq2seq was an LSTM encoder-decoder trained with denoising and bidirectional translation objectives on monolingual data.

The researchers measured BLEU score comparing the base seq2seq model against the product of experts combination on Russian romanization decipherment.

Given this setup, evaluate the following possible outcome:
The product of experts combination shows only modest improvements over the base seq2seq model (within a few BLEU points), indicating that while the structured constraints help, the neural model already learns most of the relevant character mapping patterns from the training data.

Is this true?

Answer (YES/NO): NO